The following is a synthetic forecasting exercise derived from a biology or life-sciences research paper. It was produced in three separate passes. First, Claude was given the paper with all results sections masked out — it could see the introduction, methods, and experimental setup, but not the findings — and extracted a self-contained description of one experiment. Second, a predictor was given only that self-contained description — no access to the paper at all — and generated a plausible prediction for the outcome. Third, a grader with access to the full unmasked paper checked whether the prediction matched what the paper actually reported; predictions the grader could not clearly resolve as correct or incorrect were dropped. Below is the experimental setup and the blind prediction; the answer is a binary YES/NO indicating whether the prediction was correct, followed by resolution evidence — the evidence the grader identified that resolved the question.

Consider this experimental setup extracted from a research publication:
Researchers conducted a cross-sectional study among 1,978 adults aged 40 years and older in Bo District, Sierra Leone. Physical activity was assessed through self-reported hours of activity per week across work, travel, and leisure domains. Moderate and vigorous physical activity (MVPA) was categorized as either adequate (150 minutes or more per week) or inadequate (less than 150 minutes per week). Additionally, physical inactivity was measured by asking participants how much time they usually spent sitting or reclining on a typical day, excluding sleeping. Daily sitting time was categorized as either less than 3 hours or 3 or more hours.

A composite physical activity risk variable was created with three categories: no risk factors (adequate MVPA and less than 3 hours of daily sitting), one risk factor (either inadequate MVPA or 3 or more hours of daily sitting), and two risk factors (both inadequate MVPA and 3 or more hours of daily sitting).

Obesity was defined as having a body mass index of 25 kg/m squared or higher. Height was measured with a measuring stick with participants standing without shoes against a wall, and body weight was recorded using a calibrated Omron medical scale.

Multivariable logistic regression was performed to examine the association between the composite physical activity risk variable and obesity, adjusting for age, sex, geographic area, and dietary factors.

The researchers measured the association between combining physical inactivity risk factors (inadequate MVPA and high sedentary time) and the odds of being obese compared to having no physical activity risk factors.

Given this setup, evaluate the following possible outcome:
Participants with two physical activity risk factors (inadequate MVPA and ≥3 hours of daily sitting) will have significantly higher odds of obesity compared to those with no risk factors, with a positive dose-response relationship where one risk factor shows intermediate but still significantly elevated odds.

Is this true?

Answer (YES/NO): NO